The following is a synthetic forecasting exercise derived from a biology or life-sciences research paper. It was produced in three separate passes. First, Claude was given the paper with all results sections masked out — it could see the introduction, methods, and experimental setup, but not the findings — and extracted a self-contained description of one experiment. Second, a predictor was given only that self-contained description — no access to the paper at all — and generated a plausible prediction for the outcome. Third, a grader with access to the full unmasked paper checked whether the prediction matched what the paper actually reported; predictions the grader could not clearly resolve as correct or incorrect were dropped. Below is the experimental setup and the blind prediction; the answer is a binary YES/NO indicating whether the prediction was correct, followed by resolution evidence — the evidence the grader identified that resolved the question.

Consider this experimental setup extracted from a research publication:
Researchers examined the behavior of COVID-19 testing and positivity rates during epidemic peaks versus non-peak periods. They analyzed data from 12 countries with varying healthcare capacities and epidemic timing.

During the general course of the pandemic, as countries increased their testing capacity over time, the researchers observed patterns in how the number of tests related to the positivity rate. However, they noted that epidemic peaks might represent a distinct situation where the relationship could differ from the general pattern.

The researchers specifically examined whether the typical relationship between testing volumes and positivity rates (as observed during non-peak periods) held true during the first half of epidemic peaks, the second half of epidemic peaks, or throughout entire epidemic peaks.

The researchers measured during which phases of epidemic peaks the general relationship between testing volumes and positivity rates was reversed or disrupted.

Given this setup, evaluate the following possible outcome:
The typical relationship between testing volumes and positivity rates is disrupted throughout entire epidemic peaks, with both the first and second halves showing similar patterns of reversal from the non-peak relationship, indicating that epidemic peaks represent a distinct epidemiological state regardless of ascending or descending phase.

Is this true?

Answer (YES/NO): NO